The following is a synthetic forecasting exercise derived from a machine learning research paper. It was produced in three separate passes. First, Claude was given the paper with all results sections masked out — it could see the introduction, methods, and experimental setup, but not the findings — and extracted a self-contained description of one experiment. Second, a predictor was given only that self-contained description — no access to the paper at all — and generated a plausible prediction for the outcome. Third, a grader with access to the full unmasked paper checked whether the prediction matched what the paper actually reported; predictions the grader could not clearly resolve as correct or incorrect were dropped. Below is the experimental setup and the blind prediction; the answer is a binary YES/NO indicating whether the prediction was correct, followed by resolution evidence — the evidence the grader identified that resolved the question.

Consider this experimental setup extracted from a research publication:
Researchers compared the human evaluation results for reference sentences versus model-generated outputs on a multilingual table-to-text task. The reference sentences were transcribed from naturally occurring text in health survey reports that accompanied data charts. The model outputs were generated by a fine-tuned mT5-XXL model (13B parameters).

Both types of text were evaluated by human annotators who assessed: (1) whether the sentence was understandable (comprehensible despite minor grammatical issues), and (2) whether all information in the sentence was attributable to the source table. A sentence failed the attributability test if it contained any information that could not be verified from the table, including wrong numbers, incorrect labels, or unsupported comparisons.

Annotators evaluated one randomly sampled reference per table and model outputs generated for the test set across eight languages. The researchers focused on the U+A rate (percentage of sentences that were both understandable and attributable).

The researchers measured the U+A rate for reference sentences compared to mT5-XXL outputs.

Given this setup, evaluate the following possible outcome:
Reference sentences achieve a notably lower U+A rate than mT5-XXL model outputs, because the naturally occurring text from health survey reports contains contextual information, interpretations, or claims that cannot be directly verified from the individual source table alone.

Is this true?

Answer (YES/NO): NO